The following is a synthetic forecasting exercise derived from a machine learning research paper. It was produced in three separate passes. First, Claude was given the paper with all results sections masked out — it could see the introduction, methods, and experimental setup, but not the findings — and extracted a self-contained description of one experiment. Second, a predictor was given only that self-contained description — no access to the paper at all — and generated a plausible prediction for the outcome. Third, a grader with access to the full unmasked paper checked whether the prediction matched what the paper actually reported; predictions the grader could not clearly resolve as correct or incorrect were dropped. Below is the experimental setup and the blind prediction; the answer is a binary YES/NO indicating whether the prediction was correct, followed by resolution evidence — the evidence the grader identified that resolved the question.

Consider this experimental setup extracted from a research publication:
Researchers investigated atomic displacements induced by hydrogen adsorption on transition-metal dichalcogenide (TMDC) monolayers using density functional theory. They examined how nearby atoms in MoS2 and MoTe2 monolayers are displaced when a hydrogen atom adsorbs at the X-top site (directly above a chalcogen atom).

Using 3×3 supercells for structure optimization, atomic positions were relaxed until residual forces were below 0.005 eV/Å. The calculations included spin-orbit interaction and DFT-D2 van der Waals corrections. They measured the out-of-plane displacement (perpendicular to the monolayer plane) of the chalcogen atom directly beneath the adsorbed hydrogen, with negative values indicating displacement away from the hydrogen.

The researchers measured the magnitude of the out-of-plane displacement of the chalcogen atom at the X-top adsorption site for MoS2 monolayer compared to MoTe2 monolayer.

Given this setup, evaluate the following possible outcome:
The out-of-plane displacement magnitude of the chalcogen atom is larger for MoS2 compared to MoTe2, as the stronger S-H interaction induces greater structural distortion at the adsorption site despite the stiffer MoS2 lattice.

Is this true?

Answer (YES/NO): NO